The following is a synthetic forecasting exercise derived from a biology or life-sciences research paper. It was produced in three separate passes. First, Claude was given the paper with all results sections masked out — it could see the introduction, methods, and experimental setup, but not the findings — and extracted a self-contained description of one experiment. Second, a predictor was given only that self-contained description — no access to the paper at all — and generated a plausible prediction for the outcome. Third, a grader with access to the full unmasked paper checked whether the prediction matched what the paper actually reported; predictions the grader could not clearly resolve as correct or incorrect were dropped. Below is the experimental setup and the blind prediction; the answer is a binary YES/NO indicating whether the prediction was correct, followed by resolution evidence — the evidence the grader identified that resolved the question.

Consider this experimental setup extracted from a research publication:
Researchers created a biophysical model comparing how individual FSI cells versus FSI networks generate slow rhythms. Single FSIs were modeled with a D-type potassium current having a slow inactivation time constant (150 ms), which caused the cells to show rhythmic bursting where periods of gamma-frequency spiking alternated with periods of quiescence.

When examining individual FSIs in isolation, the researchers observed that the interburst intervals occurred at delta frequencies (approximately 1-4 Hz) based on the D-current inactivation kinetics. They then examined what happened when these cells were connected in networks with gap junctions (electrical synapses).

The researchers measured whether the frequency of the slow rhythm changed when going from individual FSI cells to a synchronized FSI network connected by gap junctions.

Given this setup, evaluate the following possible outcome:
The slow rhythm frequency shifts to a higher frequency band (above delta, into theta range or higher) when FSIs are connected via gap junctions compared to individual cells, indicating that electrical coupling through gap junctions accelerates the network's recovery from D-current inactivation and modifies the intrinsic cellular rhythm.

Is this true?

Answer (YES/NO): YES